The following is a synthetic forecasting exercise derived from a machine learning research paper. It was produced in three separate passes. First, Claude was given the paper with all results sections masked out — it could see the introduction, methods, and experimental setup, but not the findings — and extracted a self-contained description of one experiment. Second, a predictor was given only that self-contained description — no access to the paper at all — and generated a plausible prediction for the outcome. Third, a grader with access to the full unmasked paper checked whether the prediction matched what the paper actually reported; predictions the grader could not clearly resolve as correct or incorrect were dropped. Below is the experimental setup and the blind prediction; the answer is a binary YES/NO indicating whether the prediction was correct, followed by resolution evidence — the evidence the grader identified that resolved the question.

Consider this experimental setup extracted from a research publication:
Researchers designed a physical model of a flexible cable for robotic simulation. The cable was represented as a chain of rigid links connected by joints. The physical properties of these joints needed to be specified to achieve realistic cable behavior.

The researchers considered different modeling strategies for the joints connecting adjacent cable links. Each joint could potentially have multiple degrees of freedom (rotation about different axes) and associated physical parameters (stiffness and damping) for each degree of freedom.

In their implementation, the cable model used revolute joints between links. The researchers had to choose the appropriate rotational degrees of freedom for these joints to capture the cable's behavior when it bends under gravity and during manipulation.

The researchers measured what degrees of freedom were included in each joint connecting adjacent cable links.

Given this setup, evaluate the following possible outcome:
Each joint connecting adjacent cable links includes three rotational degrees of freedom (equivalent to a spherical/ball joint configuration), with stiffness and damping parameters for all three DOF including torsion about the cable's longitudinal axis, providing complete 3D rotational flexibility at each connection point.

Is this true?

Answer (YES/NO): NO